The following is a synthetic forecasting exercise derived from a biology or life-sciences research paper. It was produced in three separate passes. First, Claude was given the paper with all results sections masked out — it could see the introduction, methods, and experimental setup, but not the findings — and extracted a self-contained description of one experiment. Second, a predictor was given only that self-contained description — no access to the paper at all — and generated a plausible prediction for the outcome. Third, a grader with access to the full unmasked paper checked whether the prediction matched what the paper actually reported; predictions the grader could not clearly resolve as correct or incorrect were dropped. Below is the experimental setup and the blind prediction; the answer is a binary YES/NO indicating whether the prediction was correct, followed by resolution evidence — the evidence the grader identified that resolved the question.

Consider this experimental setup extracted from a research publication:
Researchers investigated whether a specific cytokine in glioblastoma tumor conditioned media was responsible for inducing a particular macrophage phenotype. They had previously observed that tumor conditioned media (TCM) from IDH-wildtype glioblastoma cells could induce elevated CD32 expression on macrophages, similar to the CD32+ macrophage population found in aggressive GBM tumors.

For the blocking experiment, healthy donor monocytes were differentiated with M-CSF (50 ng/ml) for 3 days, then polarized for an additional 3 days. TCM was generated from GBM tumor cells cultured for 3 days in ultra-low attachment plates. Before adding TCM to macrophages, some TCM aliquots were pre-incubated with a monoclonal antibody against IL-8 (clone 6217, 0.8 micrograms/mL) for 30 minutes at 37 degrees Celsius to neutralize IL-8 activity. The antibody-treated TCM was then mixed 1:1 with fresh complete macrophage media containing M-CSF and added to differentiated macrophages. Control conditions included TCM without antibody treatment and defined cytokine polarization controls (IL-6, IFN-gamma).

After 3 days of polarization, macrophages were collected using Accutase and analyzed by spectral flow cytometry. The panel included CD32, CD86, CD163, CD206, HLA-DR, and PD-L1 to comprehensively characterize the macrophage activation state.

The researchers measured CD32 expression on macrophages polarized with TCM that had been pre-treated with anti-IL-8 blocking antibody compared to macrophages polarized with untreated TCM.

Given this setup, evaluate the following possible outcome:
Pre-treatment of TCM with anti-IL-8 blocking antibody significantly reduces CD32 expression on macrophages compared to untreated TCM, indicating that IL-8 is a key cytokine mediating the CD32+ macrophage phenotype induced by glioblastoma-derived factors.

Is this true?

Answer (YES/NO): YES